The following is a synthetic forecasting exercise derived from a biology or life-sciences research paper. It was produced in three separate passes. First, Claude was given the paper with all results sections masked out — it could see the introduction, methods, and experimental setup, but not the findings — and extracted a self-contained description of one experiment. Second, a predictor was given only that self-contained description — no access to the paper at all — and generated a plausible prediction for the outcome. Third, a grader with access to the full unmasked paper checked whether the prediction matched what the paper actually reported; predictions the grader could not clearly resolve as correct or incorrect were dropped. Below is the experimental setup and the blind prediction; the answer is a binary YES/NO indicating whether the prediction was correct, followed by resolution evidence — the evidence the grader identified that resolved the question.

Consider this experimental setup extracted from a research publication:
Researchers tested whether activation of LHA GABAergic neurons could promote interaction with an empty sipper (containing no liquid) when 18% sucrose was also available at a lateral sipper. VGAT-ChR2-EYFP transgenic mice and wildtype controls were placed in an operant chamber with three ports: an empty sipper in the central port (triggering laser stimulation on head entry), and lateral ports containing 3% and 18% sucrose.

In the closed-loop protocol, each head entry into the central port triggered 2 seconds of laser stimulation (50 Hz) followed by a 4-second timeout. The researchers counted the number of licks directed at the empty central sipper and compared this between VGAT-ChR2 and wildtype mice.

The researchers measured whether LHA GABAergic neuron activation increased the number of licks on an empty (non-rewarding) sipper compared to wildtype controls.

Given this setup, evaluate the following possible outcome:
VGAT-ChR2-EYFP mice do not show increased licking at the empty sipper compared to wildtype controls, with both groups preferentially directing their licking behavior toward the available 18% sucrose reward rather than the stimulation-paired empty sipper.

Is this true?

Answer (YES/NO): NO